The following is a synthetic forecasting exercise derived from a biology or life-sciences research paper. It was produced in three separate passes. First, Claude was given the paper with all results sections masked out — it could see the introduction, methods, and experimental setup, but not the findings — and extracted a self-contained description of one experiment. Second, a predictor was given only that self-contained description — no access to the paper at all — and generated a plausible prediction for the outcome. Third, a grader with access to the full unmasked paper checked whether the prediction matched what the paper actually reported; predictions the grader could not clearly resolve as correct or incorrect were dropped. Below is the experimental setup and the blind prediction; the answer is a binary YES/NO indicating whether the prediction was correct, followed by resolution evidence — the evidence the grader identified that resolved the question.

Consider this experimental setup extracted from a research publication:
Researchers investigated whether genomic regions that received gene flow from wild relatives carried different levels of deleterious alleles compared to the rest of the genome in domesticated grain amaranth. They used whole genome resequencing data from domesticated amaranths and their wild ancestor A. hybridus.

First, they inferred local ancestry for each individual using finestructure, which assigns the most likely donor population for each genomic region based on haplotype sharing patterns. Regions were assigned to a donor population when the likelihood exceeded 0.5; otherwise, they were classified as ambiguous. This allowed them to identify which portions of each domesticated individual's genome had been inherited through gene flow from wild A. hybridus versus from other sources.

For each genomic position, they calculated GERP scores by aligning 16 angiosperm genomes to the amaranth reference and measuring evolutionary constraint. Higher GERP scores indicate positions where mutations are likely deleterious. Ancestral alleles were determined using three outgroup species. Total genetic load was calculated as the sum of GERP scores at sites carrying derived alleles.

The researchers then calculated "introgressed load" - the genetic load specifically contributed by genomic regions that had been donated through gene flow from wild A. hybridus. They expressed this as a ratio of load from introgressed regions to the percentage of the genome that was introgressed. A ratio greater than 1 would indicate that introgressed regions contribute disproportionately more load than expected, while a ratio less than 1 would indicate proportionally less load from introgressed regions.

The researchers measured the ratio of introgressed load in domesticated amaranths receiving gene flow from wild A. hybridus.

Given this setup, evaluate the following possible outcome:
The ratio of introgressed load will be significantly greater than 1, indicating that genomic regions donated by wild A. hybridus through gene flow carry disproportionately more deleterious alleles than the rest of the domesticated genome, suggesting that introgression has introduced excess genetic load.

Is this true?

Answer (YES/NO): NO